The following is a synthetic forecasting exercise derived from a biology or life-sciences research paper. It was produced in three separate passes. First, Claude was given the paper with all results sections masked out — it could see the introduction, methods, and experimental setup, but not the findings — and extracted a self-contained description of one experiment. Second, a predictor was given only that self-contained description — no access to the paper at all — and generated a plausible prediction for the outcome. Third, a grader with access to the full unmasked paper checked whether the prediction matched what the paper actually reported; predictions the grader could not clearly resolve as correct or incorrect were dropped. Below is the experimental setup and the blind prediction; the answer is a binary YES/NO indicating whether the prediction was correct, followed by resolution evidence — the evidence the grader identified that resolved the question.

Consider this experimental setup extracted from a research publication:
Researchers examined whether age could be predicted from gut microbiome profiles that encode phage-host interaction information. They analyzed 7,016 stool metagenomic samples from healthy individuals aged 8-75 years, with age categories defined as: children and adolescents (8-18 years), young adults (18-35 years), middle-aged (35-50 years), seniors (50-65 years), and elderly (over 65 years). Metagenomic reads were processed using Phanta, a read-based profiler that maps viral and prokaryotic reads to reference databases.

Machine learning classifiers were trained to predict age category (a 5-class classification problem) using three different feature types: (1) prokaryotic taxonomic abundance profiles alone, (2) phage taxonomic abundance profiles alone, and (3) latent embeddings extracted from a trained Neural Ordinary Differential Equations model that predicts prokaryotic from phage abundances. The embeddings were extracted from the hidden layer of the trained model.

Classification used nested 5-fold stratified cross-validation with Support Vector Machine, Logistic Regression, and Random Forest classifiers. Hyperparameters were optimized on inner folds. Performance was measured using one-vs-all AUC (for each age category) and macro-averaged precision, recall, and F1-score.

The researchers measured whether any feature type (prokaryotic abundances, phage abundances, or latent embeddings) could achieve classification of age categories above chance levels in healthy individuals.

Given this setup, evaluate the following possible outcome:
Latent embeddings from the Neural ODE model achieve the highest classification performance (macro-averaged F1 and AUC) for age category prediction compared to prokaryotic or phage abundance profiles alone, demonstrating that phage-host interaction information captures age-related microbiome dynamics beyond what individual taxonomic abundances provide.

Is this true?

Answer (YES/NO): YES